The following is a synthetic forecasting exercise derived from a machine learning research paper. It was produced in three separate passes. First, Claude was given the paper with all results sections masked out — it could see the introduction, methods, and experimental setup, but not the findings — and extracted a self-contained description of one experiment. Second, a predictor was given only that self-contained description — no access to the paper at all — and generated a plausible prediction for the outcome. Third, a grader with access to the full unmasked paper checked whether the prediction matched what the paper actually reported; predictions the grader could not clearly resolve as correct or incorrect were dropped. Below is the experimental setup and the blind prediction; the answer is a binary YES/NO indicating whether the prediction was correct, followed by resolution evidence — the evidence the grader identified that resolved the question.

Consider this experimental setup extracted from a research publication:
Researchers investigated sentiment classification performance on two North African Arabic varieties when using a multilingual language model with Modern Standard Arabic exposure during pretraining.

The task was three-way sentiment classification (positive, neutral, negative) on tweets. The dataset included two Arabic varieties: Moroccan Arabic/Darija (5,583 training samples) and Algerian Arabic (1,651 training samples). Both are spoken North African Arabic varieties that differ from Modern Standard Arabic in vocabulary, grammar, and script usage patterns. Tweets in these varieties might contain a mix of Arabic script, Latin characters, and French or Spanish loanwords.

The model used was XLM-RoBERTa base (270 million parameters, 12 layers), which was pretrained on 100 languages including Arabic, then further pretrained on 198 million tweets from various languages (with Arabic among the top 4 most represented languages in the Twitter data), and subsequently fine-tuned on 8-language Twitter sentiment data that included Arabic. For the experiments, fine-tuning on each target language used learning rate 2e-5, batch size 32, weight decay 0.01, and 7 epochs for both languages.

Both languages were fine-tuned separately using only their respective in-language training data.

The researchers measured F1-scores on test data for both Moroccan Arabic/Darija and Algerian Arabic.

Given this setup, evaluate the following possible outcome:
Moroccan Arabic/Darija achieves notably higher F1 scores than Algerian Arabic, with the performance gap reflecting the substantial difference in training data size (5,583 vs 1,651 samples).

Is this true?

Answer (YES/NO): NO